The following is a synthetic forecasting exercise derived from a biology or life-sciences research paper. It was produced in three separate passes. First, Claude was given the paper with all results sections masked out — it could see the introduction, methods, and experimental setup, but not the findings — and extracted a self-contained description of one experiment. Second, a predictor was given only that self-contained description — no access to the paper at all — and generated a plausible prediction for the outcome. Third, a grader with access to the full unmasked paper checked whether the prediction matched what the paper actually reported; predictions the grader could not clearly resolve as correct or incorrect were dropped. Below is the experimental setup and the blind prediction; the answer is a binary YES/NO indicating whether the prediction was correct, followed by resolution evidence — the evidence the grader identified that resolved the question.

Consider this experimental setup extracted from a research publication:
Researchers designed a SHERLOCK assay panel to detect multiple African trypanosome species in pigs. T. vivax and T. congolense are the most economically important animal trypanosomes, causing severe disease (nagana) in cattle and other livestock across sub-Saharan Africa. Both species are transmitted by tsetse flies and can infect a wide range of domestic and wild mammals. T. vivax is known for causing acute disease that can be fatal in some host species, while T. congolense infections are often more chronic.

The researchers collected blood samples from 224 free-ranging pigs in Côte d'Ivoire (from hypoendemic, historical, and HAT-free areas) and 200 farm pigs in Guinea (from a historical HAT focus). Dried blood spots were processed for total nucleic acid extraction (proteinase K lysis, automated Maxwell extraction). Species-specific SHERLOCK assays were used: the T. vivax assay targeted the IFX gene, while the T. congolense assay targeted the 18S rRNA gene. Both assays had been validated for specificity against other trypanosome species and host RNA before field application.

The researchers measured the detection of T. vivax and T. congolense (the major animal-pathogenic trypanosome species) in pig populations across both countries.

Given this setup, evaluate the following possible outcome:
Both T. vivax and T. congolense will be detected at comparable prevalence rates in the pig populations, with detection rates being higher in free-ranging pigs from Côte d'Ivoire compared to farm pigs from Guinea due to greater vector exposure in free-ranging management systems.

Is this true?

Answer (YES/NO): NO